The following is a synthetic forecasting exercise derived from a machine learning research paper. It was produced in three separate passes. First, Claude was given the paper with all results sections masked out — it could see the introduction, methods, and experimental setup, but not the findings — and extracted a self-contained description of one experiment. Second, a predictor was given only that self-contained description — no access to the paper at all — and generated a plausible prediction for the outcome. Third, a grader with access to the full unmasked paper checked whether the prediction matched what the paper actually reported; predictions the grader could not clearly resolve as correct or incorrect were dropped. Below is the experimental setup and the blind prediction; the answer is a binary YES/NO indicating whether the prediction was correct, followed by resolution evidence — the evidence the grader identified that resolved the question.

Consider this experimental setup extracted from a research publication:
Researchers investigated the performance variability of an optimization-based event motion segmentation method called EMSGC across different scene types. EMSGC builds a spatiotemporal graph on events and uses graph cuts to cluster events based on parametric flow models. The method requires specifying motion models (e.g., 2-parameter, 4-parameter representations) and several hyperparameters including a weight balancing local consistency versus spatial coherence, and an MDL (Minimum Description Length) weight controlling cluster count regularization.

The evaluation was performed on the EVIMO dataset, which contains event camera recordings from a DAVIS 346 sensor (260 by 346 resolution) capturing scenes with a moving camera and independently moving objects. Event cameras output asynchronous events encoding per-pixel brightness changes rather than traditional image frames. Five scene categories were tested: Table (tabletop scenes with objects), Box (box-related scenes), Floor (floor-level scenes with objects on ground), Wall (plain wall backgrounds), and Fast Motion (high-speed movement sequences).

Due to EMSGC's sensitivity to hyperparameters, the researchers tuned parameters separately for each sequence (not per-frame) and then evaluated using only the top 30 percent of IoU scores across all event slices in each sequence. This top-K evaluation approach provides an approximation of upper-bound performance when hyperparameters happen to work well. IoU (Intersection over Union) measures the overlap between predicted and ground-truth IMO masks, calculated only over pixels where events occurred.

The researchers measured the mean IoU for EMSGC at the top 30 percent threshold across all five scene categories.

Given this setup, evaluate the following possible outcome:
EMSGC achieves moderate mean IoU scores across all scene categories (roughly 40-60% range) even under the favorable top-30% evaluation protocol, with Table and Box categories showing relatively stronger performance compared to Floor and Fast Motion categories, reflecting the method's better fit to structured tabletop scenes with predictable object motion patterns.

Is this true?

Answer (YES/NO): NO